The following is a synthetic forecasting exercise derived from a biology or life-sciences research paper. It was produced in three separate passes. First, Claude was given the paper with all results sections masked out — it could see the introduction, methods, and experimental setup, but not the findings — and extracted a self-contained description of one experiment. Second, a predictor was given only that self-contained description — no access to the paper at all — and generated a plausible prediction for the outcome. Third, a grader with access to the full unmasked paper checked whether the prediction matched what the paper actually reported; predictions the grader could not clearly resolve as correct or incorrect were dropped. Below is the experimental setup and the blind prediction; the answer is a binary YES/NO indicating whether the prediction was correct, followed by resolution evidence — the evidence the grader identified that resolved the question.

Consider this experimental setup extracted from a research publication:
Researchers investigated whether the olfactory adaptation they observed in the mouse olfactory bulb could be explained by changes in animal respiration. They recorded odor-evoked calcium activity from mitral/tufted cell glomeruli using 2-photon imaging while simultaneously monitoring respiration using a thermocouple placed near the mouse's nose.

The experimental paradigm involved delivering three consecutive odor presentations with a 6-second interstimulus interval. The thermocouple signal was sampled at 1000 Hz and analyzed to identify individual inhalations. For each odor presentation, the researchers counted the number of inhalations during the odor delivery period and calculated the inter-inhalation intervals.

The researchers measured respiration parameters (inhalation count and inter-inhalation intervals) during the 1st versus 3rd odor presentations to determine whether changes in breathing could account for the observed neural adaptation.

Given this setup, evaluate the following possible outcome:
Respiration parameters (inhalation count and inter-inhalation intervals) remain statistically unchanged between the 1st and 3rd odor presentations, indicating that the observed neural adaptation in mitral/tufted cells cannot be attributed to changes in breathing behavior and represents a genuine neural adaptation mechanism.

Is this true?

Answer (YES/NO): YES